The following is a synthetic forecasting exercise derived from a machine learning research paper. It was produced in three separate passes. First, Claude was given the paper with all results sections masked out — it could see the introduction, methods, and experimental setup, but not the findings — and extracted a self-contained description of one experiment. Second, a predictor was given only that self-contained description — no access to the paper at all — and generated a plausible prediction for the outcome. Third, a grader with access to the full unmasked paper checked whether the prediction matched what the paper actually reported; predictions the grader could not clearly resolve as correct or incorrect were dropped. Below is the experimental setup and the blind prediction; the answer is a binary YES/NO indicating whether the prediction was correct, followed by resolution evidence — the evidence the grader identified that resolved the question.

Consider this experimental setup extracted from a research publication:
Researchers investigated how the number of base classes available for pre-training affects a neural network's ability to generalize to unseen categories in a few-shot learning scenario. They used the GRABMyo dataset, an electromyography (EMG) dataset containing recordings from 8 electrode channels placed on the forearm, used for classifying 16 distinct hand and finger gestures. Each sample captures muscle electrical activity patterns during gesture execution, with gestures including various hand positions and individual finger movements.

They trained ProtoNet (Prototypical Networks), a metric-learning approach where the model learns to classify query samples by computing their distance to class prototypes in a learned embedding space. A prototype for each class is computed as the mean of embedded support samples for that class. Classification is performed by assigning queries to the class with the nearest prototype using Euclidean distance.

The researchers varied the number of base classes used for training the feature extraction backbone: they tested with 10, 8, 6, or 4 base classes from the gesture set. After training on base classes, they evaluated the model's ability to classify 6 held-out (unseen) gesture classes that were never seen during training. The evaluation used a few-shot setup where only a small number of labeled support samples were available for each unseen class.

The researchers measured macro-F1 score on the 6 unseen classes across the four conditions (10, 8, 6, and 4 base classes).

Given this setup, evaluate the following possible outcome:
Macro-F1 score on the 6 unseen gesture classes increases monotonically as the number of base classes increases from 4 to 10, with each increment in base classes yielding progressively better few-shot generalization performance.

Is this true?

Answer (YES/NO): NO